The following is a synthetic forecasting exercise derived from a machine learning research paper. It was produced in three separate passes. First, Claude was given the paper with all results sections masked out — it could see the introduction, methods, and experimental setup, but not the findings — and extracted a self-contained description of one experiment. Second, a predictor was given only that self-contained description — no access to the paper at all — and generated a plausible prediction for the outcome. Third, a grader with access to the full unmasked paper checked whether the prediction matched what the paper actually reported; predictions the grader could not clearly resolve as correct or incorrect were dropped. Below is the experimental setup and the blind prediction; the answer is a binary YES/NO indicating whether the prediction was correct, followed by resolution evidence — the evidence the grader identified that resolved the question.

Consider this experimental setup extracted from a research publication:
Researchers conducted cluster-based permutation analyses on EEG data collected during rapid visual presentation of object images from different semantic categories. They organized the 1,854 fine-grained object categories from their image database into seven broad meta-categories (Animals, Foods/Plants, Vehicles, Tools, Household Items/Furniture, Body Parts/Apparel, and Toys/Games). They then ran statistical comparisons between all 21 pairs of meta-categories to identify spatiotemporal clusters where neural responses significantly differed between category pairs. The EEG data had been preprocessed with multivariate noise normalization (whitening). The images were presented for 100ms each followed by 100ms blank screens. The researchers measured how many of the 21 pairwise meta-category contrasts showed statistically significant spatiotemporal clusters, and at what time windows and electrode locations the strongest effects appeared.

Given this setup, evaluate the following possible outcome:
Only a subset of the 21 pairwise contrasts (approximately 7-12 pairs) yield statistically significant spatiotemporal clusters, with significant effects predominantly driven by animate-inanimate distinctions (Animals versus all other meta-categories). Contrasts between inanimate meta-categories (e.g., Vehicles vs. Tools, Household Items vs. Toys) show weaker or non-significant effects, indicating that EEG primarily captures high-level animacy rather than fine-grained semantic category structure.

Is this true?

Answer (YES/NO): NO